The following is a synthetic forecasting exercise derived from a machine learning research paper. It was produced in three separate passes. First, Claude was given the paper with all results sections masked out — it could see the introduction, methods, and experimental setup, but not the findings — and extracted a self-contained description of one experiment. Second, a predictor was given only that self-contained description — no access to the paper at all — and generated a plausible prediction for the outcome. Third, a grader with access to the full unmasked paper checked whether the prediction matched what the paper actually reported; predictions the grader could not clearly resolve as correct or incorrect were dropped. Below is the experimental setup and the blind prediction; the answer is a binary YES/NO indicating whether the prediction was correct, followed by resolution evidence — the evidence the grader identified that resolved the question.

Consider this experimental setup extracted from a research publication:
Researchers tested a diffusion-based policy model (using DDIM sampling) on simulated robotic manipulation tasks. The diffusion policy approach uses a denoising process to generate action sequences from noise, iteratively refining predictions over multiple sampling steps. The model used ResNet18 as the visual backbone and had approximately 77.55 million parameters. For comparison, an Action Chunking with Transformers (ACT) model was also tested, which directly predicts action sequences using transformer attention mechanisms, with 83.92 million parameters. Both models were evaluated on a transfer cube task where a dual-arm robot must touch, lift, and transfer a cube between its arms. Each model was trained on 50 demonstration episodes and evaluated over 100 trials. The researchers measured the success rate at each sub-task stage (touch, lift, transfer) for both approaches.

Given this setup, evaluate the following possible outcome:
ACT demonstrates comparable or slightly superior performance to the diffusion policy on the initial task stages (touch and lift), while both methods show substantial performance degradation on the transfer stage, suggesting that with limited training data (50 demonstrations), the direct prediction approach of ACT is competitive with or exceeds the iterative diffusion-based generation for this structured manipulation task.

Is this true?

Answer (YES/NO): NO